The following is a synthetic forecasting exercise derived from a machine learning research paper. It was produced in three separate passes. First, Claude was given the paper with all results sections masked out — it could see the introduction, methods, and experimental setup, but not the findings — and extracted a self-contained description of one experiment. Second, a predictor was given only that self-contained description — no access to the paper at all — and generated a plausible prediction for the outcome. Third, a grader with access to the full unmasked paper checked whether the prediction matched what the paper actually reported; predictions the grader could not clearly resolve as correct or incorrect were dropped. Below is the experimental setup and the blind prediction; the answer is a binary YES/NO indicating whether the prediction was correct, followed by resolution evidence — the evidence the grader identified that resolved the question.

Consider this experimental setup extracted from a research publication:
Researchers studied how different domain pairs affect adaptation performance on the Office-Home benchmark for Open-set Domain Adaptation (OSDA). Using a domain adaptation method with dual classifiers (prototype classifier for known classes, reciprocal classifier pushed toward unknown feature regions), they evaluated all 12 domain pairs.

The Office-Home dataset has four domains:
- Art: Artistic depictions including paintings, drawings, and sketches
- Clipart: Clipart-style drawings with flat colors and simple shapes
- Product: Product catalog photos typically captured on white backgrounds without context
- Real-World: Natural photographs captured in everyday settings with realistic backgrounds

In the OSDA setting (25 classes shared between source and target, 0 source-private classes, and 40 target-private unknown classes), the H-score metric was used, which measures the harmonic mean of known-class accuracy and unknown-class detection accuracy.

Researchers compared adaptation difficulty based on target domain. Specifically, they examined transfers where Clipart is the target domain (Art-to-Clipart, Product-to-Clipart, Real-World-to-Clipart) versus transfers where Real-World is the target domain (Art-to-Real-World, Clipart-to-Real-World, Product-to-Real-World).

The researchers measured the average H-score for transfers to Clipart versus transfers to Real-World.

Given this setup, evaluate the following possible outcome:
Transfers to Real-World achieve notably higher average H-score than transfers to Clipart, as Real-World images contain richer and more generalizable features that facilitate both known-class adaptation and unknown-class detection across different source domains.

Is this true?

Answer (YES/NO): YES